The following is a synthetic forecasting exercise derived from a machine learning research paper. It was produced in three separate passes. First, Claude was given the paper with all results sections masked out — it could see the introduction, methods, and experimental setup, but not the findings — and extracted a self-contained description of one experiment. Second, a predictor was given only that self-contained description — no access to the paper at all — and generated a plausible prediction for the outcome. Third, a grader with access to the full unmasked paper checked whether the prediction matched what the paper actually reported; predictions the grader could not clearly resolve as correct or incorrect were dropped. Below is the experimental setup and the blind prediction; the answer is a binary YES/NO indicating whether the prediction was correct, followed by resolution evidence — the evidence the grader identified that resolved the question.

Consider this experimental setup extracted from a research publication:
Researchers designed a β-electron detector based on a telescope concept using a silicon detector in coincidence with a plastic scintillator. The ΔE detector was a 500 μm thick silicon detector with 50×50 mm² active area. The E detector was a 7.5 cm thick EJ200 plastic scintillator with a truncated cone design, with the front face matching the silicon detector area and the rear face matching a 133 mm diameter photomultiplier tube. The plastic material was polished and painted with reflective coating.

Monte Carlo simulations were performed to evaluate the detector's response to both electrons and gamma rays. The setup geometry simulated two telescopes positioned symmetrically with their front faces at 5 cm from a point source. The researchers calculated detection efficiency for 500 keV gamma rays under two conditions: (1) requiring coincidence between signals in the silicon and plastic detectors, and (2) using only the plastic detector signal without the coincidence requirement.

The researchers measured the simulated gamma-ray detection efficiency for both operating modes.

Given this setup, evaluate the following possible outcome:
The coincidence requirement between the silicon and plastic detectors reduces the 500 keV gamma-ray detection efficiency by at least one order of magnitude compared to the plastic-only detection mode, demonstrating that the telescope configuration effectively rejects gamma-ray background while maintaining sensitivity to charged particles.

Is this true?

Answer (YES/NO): YES